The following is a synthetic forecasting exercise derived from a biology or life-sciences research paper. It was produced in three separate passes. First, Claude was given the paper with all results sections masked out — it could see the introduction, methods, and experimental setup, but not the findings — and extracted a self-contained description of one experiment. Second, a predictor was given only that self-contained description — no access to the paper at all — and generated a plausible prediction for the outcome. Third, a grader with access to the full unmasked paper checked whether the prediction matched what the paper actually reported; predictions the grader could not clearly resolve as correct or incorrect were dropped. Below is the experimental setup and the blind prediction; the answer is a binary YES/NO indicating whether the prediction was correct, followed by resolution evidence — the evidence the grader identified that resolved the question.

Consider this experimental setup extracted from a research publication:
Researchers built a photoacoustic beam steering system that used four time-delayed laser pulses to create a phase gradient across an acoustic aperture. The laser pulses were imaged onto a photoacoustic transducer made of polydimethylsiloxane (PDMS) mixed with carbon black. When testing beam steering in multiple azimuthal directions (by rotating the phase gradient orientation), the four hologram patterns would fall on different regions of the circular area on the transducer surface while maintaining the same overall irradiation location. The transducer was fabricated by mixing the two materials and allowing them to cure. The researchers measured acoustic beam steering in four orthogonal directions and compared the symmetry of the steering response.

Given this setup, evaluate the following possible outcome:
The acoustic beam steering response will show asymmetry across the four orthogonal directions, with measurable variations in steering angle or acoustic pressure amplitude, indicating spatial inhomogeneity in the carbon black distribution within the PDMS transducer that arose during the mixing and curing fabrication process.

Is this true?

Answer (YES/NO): YES